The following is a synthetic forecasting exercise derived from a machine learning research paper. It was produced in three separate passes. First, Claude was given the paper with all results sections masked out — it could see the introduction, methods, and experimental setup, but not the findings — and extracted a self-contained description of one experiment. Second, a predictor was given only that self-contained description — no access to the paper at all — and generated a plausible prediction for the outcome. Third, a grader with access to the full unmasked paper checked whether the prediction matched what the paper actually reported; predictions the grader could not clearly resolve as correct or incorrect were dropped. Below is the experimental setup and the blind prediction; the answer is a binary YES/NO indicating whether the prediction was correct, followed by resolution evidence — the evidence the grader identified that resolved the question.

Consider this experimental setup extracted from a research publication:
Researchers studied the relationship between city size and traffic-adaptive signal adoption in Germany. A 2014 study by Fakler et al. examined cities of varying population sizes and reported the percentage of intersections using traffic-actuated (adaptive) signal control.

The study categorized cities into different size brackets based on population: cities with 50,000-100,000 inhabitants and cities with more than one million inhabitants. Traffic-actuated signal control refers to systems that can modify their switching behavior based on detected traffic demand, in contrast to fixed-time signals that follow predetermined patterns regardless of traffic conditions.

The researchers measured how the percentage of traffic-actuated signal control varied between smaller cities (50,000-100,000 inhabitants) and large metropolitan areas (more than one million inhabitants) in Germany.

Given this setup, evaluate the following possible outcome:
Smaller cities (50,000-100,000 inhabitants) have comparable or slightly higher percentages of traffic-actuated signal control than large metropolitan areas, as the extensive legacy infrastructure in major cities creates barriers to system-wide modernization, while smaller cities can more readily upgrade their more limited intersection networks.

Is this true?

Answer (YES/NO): NO